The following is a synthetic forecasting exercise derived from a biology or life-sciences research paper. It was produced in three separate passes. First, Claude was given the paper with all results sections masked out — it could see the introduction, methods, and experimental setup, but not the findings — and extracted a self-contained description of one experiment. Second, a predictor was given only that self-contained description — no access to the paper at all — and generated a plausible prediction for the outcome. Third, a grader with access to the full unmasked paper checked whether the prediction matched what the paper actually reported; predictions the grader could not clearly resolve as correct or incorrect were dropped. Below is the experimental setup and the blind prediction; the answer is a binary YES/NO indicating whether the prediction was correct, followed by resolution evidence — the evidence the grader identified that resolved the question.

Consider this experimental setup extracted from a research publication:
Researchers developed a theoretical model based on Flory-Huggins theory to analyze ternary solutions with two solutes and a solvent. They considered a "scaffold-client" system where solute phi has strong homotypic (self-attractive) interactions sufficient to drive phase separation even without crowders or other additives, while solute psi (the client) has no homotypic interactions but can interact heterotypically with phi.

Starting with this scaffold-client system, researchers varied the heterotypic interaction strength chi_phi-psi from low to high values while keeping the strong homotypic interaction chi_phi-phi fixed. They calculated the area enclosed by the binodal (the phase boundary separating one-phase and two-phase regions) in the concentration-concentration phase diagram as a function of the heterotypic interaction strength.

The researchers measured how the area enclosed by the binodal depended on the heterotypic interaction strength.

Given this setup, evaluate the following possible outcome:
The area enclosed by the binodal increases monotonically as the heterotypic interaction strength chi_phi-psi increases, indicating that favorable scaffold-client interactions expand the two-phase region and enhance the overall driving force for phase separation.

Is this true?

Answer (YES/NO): NO